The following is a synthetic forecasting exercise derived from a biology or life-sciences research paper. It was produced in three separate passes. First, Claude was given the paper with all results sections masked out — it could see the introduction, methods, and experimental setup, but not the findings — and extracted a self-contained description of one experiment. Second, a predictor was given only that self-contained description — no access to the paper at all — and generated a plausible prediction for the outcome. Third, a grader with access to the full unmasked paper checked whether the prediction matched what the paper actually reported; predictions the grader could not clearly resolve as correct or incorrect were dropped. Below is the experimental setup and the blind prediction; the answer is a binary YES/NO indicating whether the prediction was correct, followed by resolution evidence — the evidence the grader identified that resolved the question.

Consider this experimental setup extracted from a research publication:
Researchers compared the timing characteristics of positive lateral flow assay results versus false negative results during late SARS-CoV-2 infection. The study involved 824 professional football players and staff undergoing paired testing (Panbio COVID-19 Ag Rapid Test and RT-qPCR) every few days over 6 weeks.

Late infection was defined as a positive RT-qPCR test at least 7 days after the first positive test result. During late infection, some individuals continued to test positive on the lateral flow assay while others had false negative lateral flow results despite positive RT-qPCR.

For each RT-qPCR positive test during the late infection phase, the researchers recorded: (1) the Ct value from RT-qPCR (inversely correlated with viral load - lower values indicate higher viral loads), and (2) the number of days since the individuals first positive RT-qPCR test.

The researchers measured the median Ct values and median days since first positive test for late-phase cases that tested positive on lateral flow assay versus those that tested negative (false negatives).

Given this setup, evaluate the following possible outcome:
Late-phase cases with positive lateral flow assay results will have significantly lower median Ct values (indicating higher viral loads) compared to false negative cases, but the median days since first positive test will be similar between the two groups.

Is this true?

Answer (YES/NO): NO